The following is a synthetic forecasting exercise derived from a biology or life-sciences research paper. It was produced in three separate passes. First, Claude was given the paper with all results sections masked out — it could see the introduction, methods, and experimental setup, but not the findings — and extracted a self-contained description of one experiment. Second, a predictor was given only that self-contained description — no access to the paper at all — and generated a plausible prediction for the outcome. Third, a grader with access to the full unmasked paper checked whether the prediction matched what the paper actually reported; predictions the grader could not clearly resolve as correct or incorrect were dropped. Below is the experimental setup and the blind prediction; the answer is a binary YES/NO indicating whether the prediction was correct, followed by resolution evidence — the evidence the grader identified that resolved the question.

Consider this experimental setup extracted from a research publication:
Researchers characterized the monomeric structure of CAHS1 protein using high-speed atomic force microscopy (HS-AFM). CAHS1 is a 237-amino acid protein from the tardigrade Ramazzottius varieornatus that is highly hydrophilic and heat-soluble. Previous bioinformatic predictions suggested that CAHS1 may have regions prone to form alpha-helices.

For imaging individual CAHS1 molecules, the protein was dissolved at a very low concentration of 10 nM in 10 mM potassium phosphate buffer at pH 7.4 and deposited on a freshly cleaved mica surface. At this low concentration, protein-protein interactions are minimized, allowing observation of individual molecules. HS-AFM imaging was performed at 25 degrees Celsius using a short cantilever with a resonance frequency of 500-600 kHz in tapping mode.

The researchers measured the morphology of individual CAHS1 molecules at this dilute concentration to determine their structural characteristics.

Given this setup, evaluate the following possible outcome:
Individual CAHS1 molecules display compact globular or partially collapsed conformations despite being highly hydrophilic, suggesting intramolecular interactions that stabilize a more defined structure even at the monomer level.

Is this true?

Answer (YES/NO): NO